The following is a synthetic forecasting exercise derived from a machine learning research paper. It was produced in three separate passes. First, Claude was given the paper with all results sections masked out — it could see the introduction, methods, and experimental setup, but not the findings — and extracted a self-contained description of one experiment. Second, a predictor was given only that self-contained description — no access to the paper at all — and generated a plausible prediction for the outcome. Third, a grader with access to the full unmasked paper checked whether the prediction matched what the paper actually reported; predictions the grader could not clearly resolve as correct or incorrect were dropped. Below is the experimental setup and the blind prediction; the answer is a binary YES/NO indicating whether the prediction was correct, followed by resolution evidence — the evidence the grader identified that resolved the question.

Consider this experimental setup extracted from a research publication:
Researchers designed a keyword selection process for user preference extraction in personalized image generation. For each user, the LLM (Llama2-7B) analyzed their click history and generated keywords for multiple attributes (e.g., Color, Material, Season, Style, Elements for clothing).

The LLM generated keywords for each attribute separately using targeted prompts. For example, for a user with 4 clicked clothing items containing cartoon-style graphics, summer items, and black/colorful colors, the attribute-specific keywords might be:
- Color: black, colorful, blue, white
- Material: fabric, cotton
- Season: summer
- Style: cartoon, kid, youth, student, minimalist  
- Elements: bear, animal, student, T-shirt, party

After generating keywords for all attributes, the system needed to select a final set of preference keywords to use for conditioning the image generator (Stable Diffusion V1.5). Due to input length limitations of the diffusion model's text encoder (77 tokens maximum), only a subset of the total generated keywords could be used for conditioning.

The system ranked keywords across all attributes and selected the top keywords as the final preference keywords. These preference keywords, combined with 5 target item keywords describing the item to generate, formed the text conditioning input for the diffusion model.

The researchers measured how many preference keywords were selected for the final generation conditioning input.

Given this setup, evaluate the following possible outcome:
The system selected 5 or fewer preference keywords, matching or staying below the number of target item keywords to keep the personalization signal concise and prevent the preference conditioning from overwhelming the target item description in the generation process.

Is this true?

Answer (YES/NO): NO